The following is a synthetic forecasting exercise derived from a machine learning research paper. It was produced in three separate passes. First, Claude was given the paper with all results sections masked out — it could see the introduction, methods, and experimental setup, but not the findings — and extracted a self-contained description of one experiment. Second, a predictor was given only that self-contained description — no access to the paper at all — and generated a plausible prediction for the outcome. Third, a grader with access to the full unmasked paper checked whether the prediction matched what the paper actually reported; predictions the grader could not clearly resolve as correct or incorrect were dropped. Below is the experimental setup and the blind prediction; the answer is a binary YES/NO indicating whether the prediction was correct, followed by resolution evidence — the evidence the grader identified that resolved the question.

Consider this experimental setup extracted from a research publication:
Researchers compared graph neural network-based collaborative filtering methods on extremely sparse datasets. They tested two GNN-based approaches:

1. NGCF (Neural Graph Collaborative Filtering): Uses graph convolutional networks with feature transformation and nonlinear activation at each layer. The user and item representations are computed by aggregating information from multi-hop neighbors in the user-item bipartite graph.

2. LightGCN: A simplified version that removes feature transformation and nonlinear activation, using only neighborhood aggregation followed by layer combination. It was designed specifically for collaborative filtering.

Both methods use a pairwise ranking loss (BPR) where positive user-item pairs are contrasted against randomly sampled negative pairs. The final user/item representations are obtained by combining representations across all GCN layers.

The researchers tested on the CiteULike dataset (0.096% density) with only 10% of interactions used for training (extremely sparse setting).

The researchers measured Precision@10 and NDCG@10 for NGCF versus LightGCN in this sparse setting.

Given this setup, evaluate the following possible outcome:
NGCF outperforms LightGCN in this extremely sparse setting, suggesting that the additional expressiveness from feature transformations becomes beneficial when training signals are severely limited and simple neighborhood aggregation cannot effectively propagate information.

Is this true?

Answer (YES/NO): NO